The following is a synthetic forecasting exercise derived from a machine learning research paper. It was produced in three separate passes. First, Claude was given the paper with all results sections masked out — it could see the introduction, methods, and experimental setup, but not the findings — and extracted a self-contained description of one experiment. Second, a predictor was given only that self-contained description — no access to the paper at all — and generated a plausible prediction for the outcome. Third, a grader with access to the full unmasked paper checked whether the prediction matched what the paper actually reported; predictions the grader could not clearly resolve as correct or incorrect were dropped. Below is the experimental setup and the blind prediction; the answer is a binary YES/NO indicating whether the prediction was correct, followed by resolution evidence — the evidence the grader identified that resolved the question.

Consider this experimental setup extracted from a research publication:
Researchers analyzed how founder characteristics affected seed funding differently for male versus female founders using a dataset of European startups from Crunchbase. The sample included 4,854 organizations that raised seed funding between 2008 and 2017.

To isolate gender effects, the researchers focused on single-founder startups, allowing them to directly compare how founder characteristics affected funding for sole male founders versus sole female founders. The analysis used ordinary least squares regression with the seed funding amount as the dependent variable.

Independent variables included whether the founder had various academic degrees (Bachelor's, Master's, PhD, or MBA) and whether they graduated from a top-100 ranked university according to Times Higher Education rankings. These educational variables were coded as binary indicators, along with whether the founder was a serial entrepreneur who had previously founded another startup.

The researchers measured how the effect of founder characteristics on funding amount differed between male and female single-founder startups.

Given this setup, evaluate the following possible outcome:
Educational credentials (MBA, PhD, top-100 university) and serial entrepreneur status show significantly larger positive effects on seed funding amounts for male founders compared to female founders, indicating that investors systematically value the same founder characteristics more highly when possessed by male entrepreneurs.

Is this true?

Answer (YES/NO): NO